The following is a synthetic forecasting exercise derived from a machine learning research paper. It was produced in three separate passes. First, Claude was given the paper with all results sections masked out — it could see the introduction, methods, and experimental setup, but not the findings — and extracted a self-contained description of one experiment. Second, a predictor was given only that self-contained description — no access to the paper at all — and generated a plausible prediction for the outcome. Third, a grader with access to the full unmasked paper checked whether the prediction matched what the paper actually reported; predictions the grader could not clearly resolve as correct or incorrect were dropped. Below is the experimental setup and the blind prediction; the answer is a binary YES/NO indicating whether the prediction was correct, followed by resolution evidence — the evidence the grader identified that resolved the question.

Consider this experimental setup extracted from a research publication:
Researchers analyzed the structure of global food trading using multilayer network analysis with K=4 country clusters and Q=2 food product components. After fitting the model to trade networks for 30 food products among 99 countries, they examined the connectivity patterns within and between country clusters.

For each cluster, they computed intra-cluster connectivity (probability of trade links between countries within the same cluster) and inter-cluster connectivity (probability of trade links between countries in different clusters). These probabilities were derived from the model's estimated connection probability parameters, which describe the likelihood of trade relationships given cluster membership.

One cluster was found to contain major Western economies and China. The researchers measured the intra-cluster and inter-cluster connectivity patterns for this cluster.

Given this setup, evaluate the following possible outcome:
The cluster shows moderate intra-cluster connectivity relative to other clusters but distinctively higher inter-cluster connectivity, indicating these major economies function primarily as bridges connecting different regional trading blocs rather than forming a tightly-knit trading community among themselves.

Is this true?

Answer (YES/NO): NO